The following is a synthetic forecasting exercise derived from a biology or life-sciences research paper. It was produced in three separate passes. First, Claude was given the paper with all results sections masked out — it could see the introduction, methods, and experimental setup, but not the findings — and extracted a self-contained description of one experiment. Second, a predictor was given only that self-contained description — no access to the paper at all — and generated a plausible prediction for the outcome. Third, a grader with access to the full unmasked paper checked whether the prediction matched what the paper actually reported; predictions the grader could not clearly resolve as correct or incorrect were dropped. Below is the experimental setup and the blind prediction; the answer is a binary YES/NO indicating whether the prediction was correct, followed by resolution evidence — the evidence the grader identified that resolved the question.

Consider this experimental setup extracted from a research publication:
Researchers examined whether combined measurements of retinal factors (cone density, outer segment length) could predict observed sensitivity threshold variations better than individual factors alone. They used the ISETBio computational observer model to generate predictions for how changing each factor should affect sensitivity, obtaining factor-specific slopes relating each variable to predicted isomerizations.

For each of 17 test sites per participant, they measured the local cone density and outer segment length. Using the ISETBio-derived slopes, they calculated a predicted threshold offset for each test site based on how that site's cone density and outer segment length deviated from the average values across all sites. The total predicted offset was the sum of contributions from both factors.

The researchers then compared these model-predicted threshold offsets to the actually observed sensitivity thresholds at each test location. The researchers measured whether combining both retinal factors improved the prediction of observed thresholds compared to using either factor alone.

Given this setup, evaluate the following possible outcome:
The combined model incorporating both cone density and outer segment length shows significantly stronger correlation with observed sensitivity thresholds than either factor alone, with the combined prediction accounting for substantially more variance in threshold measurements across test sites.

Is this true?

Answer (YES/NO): NO